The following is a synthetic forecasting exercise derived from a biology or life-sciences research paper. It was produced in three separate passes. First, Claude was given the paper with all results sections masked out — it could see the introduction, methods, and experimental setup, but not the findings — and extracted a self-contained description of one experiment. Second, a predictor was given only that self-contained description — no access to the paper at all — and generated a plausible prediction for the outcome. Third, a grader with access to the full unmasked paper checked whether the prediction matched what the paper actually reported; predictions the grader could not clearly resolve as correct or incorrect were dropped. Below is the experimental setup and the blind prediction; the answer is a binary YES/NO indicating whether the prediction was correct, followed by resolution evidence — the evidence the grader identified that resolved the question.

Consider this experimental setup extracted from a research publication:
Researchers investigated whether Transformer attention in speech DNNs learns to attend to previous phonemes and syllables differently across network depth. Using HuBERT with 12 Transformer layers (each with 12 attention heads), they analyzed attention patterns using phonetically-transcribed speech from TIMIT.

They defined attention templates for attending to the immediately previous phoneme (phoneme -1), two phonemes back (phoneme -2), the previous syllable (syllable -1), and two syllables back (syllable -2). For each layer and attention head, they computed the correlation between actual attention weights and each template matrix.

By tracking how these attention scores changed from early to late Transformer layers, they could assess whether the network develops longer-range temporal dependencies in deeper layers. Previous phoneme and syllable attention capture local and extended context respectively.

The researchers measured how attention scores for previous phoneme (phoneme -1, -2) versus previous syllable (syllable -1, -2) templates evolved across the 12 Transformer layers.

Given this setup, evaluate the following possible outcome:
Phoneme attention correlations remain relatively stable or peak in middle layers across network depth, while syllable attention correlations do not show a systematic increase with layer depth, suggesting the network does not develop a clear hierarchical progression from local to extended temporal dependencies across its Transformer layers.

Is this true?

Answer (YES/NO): NO